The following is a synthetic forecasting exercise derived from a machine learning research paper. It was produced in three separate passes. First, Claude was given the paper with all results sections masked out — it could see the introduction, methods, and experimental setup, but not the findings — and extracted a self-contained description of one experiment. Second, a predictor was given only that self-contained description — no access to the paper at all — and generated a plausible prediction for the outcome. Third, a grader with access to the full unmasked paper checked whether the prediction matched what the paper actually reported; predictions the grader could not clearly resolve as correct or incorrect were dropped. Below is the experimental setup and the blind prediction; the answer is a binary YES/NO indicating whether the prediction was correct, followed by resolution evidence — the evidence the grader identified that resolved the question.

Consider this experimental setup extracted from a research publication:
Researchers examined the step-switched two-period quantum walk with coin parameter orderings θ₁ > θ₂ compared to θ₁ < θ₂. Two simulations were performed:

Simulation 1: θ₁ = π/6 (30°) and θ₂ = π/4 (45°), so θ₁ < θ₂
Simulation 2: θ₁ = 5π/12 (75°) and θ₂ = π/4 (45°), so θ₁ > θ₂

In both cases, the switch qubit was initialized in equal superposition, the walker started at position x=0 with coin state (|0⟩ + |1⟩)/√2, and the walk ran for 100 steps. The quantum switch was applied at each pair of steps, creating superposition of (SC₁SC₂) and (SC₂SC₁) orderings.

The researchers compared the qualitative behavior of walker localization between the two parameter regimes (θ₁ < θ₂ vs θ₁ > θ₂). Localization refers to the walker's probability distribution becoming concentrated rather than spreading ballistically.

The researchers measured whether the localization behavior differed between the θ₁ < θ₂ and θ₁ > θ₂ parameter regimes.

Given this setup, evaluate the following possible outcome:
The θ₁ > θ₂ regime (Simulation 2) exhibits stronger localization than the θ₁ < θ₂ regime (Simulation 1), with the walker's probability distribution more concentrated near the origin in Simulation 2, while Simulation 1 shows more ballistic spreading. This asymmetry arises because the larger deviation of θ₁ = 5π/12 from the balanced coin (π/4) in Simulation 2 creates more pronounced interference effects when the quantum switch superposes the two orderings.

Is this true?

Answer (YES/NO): NO